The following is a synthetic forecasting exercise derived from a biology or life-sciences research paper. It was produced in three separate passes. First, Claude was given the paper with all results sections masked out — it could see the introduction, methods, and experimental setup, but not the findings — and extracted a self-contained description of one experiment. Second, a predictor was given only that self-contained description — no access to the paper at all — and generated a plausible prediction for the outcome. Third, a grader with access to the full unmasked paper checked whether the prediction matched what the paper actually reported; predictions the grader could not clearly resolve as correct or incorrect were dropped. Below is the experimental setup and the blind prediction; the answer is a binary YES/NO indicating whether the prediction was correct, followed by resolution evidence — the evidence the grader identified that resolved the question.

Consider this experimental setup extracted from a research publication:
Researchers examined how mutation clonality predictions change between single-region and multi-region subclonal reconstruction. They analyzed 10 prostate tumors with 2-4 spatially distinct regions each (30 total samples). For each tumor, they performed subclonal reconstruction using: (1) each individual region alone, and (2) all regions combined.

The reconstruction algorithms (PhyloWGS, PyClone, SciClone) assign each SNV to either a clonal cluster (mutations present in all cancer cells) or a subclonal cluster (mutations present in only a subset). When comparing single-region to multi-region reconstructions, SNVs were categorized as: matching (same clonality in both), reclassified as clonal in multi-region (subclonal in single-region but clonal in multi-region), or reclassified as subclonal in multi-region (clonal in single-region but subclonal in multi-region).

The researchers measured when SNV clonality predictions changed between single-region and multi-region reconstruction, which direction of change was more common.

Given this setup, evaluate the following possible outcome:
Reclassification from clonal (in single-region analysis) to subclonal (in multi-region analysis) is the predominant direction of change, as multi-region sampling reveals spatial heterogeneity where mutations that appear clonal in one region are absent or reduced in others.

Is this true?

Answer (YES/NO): YES